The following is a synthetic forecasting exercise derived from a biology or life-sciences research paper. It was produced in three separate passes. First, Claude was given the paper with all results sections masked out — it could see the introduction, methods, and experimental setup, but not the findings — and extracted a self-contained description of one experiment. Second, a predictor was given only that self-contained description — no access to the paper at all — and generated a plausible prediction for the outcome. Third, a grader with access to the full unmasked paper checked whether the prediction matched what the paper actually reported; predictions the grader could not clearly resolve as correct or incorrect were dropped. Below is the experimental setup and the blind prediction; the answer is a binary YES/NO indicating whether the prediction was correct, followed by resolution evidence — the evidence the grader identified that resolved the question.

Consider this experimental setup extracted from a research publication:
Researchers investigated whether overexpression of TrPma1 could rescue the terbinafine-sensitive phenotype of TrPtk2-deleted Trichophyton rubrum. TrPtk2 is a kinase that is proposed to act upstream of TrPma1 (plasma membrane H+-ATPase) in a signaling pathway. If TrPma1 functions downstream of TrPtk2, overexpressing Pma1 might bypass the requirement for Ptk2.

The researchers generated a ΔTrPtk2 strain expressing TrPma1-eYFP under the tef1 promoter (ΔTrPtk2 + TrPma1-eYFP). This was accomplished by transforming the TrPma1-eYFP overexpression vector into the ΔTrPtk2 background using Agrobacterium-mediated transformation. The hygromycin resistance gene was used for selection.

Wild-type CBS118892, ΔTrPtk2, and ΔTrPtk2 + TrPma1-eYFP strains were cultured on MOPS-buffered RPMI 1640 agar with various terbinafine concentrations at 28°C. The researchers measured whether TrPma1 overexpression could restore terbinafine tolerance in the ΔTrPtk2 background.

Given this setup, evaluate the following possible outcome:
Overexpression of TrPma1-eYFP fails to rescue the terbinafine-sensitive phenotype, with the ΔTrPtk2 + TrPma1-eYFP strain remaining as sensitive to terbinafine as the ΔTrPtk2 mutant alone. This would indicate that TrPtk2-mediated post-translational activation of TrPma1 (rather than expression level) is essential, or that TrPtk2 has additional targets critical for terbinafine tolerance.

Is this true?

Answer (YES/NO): NO